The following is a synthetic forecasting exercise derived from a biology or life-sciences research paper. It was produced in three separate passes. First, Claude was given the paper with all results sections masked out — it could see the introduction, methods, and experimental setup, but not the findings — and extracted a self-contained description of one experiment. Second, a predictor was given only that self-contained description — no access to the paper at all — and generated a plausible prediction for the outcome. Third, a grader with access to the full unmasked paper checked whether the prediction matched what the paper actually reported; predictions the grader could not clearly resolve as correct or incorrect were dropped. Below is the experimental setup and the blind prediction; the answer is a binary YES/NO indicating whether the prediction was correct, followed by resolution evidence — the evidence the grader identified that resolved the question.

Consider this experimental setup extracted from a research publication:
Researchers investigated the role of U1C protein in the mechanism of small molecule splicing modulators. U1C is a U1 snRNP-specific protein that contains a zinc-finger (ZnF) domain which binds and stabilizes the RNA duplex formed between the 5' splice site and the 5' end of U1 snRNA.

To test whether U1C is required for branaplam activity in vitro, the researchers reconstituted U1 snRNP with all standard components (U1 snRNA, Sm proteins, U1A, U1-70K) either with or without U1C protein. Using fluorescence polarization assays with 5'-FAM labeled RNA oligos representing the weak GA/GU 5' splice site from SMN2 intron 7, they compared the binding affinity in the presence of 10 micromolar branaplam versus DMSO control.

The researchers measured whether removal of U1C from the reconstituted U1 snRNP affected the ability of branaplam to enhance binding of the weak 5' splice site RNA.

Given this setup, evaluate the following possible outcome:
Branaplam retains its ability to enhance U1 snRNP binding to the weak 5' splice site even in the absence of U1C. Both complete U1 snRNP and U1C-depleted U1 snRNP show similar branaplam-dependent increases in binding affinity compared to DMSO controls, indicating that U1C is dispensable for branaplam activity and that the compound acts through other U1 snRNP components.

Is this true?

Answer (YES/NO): NO